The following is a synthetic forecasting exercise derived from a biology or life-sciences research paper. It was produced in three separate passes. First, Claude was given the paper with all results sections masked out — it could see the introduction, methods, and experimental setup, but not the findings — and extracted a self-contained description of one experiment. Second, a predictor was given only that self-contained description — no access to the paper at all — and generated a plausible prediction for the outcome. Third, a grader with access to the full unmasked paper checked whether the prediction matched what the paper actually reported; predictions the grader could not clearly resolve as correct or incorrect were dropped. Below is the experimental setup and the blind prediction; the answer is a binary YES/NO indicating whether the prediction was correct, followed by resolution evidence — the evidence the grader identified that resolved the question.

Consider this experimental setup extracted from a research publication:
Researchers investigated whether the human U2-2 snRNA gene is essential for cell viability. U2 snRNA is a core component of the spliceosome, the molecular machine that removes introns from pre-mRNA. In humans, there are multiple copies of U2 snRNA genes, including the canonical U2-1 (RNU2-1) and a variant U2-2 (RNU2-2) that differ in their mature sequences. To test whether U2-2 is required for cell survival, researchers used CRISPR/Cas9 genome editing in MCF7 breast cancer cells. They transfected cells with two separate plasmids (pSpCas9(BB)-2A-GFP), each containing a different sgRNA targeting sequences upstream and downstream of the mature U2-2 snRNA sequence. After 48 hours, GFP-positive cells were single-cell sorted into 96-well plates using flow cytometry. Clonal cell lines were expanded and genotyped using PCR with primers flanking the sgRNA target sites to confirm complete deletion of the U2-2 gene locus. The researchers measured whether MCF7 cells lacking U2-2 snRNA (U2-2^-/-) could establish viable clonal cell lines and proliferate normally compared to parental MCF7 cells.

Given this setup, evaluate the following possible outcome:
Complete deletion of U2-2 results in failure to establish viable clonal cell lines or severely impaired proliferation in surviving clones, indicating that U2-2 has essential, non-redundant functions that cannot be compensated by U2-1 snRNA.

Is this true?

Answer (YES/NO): NO